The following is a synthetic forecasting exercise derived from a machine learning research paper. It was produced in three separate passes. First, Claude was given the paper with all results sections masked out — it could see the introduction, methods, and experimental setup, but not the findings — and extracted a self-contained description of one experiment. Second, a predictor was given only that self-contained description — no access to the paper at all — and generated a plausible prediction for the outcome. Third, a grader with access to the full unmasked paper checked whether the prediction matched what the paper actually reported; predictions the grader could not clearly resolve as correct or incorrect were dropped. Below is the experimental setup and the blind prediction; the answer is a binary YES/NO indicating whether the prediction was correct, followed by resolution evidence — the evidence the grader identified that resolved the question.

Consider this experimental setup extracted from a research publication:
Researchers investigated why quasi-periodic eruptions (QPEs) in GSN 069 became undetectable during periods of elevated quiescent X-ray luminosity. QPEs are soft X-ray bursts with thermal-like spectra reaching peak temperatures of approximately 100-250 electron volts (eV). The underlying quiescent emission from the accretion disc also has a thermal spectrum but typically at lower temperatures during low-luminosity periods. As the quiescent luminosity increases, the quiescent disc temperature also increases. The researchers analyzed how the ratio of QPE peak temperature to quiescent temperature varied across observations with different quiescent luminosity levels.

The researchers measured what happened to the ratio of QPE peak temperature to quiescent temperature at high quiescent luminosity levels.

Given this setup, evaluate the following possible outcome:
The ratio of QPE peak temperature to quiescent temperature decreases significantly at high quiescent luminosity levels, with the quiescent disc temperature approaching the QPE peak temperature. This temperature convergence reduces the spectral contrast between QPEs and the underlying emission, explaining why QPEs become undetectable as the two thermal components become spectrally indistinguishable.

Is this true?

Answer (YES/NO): YES